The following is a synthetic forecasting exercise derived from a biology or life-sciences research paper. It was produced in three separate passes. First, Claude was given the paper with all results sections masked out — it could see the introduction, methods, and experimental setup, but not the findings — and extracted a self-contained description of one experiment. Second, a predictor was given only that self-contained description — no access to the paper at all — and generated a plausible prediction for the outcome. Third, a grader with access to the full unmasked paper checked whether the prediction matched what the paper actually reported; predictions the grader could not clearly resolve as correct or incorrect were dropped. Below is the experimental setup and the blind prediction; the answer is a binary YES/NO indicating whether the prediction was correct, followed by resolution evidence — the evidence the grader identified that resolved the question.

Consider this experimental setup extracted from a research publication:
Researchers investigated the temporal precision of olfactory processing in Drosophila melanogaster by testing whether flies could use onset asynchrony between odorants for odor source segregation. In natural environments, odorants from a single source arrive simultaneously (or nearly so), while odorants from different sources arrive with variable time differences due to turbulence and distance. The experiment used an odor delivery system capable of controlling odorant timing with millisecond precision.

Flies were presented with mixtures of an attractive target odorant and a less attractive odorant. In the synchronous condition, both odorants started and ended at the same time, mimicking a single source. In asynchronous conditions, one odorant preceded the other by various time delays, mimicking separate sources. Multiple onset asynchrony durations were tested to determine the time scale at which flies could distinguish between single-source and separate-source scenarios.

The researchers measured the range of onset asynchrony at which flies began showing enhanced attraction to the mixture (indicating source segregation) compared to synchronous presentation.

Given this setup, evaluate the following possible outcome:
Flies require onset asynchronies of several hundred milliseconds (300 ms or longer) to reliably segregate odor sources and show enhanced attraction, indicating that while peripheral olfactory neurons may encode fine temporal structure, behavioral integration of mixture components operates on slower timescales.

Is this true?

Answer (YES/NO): NO